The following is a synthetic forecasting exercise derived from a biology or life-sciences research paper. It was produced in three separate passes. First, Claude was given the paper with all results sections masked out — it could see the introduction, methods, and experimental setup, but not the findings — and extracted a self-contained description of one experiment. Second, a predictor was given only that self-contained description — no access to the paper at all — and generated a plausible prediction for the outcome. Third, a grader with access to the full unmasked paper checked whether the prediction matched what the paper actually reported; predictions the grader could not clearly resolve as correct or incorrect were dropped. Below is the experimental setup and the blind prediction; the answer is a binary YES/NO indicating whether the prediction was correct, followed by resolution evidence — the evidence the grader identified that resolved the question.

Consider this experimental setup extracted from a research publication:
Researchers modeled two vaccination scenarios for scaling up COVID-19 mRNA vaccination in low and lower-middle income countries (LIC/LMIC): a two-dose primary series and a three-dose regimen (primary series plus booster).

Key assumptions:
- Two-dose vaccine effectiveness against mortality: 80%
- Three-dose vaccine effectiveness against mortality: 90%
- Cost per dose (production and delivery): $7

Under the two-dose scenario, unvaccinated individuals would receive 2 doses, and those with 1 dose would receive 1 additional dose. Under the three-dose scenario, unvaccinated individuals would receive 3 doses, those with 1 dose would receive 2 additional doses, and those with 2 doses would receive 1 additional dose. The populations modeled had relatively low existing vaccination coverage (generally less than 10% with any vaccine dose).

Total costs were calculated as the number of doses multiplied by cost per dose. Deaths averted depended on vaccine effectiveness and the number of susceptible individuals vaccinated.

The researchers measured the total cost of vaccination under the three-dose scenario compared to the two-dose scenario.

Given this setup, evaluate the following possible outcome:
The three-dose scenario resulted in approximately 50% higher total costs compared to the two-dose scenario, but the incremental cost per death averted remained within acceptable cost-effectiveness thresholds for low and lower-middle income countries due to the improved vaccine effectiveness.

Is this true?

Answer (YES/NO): NO